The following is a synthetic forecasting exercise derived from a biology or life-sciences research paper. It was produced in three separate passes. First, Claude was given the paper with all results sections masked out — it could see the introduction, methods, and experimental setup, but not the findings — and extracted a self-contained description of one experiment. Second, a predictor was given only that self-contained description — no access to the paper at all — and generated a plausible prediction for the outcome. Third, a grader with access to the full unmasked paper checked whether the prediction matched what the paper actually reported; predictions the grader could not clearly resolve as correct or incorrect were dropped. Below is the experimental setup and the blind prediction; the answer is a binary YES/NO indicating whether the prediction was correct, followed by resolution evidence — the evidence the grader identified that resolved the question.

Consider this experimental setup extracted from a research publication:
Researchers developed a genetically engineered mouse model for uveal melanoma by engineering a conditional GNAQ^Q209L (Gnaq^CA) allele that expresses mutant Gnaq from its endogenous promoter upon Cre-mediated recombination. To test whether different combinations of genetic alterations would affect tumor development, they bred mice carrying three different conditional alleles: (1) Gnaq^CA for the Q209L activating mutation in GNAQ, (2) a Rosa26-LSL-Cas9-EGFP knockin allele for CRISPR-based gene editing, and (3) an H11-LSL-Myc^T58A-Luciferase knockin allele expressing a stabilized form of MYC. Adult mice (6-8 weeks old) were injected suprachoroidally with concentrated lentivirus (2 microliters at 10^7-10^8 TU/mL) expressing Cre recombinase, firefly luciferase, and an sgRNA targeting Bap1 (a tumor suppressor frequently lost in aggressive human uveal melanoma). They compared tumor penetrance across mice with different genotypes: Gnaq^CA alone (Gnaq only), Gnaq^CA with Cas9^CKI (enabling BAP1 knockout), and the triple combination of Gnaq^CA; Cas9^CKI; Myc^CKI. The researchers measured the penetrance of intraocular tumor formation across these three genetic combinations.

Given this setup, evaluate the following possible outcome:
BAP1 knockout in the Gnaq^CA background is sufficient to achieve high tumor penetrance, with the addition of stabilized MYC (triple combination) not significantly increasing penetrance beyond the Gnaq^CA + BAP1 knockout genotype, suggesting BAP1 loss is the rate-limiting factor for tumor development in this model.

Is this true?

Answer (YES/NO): NO